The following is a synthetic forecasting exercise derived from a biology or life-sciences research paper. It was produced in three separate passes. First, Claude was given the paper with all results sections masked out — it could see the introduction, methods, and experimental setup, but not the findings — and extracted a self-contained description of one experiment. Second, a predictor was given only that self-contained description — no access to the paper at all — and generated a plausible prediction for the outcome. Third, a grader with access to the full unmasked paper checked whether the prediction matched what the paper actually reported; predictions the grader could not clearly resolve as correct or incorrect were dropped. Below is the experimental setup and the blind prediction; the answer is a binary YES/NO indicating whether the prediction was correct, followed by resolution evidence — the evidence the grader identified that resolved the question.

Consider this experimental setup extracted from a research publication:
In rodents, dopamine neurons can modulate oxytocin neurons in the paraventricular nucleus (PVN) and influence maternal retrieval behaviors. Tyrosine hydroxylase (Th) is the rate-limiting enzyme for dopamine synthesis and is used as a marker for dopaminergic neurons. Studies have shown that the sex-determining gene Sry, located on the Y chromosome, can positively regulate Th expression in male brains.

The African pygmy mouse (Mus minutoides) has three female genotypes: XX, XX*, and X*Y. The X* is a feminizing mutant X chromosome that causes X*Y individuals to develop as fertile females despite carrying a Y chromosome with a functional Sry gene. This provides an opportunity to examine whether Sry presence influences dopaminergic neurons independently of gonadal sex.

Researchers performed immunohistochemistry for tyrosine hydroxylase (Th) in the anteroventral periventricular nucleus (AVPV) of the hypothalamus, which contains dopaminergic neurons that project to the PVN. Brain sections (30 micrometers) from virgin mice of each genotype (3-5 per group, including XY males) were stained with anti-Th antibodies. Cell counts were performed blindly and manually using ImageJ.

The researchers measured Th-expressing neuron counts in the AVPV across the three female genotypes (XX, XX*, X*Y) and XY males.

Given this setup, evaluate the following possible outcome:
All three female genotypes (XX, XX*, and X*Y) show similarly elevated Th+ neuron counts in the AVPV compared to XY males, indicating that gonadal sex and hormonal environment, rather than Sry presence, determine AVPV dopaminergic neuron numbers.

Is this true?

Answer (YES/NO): NO